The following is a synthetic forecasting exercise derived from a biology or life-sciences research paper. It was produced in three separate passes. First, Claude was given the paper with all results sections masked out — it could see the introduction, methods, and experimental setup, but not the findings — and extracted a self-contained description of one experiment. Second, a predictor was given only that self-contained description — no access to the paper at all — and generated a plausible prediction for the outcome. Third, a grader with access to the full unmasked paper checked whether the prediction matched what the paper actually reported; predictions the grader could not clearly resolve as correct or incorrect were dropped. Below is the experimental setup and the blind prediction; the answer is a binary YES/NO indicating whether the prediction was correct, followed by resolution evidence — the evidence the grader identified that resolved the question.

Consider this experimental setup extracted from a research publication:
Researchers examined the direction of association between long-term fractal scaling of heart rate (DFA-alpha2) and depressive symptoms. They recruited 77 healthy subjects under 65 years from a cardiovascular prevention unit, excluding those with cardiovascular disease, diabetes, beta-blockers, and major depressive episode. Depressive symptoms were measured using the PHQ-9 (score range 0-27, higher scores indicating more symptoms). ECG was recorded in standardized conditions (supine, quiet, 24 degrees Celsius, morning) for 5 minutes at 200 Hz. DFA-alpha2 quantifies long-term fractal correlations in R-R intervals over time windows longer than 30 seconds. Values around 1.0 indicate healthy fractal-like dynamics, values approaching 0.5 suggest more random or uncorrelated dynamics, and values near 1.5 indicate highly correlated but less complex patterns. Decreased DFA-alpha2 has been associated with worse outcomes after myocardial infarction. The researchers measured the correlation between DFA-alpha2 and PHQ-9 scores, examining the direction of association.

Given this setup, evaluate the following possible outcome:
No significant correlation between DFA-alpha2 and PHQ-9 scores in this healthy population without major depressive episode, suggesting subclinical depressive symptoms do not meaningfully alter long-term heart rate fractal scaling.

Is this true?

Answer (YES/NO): NO